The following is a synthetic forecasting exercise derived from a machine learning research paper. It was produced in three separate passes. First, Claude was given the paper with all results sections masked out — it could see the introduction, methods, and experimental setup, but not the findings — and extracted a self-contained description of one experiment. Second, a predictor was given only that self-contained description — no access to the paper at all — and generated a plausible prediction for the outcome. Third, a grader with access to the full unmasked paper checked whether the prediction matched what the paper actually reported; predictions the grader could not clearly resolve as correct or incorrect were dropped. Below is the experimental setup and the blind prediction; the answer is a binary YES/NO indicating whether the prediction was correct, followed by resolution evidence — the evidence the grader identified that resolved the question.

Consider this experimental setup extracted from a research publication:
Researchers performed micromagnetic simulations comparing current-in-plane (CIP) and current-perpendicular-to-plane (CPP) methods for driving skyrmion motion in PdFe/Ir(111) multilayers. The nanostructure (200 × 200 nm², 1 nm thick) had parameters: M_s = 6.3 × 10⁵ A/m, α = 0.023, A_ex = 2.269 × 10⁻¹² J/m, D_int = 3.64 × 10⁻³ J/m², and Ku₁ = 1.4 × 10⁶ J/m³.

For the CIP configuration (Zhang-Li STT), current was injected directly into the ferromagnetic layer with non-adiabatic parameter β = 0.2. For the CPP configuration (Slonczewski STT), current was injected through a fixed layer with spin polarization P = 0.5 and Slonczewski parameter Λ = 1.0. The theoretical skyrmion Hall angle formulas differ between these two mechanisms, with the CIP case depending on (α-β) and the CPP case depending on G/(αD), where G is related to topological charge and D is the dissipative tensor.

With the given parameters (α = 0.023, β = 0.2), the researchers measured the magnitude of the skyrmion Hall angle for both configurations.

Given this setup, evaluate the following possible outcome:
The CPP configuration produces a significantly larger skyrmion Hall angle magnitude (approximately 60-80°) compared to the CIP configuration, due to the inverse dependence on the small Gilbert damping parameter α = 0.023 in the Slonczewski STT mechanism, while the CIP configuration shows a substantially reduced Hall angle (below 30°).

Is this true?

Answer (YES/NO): NO